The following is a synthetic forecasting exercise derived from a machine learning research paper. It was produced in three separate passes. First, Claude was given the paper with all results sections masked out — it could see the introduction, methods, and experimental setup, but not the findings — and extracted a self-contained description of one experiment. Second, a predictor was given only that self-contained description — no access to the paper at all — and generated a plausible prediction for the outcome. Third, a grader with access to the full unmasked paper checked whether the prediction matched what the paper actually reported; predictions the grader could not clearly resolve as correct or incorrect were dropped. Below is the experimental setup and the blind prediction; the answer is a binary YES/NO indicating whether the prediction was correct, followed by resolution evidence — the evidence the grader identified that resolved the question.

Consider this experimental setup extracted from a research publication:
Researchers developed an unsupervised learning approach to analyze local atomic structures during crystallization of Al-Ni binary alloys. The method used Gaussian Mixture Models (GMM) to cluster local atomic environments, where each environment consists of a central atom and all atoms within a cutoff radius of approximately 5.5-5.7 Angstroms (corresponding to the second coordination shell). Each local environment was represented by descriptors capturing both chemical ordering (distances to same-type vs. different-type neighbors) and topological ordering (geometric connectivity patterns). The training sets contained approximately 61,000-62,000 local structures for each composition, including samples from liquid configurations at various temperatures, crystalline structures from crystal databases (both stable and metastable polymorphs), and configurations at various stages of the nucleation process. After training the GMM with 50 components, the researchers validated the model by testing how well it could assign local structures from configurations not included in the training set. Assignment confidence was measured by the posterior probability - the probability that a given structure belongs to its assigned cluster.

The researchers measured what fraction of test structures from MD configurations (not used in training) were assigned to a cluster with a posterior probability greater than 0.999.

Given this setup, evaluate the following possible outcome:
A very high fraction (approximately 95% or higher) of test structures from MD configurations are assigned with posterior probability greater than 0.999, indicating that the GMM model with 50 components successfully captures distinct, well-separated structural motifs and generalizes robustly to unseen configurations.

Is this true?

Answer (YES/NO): YES